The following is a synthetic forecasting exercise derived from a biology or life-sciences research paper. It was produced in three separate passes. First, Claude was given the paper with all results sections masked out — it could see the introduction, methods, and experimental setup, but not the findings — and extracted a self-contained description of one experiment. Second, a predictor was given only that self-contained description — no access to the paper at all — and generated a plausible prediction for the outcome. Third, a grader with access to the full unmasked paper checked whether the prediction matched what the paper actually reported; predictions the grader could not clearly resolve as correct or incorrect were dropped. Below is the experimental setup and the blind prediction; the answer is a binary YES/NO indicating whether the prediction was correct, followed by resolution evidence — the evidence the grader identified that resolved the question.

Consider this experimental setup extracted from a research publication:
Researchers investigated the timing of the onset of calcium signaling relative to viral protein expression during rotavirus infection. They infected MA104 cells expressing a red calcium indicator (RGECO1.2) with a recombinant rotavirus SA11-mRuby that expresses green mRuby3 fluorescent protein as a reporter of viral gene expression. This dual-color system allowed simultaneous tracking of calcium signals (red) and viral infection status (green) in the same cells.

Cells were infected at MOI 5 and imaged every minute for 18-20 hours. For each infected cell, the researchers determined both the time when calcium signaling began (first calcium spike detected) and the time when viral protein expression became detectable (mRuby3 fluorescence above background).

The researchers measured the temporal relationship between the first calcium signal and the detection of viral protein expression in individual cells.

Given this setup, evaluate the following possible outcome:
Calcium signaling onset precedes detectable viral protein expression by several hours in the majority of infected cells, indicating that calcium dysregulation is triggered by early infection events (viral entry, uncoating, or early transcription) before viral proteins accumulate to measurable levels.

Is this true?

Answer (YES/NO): NO